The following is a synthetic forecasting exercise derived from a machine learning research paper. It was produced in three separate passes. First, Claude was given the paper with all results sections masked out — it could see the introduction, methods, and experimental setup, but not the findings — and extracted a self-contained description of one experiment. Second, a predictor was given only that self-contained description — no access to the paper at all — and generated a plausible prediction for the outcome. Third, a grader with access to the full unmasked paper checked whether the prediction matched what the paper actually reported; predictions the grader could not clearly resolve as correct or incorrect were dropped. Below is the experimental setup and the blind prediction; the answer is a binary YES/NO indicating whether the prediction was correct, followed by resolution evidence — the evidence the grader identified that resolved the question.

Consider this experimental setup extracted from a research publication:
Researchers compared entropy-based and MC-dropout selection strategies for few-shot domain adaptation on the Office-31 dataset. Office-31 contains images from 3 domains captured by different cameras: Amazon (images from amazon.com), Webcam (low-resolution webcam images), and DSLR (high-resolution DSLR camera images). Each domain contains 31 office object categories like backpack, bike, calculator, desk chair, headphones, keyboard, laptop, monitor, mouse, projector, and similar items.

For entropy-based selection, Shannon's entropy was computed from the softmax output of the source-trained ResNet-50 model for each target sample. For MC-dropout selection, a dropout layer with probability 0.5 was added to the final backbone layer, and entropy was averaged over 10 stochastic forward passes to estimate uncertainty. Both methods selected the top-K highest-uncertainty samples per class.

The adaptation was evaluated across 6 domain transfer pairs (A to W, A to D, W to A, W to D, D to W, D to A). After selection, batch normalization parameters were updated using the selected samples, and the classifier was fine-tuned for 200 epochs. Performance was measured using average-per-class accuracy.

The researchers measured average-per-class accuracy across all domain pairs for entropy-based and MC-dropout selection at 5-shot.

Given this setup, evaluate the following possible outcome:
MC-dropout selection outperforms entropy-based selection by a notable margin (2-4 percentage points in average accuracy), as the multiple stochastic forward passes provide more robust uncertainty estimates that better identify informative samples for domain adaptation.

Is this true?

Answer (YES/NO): NO